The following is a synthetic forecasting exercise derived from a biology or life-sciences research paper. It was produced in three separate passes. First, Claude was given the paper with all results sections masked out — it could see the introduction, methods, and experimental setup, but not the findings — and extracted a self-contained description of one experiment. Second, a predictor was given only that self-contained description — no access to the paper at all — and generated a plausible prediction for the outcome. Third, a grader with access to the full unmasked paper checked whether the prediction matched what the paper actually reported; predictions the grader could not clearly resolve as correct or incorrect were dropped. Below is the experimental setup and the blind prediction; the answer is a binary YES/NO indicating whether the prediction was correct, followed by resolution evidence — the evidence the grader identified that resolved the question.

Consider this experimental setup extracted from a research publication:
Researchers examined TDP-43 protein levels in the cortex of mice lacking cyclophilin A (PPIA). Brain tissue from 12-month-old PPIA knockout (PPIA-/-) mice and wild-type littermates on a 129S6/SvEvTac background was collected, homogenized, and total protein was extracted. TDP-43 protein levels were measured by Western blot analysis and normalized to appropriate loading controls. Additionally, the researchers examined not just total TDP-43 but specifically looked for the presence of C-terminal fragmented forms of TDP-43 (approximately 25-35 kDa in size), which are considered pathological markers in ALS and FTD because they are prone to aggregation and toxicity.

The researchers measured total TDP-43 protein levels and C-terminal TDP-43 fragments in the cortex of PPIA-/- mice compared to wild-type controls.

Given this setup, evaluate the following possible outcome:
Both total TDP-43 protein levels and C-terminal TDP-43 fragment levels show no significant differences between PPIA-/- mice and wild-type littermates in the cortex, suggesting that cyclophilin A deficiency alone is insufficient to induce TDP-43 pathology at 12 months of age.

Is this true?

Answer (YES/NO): NO